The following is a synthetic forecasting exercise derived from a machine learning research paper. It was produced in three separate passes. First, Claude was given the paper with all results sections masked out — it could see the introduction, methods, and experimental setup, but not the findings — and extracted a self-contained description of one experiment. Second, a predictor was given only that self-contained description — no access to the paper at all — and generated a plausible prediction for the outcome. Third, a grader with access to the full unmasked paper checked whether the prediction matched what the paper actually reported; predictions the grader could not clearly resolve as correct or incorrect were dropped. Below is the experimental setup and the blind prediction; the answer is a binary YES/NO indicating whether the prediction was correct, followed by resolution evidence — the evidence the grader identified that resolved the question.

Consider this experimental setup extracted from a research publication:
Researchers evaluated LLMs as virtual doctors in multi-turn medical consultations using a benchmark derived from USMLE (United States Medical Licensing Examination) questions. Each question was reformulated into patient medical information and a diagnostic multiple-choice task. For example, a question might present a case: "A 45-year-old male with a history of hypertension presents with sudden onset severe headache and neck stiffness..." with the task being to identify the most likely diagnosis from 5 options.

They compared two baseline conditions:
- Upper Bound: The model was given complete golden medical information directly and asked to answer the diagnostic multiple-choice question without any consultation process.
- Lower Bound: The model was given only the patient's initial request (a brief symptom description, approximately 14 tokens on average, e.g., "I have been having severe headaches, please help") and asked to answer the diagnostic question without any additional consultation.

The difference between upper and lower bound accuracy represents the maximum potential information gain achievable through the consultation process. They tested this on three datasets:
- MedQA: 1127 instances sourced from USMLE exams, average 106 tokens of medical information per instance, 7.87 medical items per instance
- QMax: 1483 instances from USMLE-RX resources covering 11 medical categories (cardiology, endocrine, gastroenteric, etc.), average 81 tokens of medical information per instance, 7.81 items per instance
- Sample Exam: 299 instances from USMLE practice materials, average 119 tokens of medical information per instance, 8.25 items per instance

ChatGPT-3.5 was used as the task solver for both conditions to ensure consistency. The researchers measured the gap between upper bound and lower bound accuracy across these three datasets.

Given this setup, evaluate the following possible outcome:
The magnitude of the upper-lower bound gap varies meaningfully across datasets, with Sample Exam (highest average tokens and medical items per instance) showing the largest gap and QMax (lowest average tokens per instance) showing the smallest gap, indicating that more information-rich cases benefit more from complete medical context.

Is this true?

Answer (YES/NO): NO